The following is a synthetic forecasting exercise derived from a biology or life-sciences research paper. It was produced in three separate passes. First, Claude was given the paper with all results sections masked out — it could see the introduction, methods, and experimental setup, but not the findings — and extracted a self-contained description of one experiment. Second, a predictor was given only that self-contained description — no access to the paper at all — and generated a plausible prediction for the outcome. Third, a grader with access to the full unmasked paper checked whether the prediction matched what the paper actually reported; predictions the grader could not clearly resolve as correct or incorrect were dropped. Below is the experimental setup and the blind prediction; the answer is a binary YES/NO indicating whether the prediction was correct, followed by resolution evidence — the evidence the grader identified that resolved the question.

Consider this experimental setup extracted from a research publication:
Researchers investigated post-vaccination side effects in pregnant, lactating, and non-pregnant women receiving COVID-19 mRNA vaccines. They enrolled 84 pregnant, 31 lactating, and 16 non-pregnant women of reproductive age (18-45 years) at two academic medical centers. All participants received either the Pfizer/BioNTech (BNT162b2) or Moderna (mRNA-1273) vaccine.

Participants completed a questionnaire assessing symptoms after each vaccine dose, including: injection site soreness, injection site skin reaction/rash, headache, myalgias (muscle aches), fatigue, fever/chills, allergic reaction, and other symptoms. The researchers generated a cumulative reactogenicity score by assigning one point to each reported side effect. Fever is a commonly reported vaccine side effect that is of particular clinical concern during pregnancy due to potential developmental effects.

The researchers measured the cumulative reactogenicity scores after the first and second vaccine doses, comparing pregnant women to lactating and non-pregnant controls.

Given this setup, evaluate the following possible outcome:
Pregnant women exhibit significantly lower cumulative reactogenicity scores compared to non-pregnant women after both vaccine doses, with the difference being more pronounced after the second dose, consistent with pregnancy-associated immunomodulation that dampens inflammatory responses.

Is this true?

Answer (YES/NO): NO